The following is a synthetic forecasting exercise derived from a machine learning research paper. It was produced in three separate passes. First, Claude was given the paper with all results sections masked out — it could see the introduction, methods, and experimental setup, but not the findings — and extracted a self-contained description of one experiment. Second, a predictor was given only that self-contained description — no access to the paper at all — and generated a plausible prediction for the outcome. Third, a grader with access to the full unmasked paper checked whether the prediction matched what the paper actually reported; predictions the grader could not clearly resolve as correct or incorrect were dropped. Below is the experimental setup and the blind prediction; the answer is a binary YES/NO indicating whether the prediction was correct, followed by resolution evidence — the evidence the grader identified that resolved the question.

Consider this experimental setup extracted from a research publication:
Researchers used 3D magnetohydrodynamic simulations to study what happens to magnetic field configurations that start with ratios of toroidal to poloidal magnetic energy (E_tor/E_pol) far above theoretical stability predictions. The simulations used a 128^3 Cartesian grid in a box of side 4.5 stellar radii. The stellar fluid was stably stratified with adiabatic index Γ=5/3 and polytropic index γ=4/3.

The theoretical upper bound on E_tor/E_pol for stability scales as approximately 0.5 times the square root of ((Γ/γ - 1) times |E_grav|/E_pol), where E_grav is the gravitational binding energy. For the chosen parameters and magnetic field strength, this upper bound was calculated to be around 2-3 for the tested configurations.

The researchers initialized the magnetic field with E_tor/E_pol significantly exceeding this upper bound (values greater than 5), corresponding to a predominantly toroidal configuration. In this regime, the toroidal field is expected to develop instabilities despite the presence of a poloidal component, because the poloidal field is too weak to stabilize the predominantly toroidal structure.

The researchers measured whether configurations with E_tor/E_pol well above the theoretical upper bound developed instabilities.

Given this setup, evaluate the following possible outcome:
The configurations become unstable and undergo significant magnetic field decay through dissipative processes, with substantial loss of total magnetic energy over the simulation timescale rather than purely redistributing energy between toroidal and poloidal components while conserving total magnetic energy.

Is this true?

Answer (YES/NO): YES